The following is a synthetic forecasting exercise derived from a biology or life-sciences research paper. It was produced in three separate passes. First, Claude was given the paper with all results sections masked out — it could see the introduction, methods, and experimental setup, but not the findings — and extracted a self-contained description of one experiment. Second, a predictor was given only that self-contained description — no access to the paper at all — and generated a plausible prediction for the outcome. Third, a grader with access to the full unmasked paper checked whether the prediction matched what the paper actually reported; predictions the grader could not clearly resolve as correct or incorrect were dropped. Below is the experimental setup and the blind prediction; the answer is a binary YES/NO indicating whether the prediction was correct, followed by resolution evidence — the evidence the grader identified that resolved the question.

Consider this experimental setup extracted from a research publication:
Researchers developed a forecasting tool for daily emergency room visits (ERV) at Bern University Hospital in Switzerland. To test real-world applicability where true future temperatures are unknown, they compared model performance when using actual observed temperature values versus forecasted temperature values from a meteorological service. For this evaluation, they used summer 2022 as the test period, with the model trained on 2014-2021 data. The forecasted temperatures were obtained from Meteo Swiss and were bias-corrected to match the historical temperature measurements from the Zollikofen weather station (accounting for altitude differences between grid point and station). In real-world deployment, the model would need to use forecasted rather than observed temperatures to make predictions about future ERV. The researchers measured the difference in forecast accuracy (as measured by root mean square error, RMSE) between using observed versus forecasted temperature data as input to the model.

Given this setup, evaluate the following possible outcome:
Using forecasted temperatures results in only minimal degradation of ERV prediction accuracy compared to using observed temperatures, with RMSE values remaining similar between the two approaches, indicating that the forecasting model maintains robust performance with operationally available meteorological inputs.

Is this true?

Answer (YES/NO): YES